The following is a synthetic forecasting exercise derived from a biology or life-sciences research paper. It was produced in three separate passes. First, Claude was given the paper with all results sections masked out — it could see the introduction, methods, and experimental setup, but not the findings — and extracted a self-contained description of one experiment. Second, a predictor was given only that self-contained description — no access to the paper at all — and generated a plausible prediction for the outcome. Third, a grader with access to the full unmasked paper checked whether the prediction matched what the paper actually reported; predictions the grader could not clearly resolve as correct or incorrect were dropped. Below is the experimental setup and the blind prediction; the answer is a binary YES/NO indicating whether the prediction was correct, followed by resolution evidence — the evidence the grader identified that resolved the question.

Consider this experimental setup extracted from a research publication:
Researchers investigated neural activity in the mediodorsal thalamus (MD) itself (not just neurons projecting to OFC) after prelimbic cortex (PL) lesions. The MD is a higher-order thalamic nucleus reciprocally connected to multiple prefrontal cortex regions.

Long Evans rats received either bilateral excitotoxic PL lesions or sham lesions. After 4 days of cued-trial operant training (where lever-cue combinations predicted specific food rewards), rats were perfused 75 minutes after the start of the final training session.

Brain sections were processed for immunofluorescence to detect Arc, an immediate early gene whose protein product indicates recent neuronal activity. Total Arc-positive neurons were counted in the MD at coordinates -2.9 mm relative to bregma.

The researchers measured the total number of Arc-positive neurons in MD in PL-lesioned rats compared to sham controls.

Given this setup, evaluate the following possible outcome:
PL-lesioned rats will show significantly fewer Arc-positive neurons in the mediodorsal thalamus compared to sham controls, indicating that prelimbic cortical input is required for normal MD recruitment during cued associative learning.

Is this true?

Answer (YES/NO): NO